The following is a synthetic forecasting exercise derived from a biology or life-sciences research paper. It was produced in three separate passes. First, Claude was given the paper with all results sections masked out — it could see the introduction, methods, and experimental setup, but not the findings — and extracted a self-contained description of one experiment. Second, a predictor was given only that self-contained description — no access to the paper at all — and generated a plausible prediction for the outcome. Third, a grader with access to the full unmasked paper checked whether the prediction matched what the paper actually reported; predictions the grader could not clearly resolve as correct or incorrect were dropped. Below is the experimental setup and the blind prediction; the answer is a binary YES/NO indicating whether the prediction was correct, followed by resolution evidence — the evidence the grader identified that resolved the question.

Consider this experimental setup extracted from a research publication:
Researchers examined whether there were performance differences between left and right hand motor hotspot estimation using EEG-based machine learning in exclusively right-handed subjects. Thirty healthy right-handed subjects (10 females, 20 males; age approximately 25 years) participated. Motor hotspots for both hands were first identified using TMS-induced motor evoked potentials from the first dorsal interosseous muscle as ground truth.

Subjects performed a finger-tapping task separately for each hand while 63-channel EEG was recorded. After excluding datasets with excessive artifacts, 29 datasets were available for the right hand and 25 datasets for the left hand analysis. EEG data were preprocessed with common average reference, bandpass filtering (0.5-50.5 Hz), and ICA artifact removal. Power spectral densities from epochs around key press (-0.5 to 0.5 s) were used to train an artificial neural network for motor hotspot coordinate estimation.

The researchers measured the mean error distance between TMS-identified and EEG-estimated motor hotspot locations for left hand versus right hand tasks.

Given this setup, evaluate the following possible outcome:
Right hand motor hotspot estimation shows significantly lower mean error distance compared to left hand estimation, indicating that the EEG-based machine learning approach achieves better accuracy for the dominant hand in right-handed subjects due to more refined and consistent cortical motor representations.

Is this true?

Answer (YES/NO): NO